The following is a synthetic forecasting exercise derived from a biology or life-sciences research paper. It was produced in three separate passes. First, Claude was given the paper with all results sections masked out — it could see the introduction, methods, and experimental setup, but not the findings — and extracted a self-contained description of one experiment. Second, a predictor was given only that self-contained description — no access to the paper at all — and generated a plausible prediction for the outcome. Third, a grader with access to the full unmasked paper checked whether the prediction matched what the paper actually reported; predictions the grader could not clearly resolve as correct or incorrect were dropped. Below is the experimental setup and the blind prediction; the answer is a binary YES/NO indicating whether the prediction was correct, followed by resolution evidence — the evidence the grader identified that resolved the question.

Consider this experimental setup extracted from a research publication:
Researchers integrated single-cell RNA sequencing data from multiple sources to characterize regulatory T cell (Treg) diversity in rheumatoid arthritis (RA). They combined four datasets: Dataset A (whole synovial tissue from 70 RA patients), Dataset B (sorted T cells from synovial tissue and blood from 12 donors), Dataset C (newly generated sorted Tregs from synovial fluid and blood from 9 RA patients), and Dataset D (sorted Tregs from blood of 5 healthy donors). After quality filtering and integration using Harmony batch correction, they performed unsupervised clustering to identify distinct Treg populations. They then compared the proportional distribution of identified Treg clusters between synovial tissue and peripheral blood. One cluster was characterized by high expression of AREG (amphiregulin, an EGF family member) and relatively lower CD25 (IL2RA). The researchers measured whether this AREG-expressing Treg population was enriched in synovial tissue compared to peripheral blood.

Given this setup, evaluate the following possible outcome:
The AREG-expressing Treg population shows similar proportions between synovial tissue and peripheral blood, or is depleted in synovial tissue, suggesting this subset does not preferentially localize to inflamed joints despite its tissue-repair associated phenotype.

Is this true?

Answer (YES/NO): NO